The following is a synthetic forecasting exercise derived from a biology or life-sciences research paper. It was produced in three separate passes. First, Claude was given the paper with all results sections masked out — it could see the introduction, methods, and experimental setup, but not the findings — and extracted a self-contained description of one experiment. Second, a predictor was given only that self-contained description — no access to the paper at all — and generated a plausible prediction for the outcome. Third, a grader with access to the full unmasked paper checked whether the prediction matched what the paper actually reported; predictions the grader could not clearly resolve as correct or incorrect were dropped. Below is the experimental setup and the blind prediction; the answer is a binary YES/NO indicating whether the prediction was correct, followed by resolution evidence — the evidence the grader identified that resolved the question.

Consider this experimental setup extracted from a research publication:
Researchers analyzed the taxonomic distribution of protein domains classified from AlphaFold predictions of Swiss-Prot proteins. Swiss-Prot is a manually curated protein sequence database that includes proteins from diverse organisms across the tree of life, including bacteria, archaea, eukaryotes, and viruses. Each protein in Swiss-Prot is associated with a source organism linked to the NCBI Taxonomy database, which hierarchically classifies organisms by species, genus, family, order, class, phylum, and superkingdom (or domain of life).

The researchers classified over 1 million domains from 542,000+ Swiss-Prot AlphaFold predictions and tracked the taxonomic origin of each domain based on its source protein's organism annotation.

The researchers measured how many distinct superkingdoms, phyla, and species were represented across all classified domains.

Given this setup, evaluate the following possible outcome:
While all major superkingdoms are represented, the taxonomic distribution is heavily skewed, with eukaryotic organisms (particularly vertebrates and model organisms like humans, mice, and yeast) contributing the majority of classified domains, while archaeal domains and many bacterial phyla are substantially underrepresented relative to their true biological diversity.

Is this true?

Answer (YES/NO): NO